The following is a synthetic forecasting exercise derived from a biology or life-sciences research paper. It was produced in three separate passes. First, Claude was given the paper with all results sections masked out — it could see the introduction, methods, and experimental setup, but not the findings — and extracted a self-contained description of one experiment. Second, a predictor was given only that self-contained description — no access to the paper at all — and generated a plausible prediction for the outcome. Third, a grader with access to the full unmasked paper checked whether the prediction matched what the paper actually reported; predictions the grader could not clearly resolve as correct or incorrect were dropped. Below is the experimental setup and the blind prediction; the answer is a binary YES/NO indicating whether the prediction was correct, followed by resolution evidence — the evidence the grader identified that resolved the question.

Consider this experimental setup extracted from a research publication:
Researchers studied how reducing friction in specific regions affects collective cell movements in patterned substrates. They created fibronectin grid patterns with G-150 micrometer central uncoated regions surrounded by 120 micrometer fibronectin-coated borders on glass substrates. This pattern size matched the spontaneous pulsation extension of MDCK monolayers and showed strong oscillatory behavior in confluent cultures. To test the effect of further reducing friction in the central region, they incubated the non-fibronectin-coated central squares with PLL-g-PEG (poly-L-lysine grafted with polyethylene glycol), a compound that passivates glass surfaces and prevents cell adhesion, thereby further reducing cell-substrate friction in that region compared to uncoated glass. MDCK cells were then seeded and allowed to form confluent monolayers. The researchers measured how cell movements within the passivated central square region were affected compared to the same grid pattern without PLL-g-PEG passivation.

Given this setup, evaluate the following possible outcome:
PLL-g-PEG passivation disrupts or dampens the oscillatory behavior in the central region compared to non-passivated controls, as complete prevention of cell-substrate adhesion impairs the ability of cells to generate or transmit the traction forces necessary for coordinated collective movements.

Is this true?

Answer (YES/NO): NO